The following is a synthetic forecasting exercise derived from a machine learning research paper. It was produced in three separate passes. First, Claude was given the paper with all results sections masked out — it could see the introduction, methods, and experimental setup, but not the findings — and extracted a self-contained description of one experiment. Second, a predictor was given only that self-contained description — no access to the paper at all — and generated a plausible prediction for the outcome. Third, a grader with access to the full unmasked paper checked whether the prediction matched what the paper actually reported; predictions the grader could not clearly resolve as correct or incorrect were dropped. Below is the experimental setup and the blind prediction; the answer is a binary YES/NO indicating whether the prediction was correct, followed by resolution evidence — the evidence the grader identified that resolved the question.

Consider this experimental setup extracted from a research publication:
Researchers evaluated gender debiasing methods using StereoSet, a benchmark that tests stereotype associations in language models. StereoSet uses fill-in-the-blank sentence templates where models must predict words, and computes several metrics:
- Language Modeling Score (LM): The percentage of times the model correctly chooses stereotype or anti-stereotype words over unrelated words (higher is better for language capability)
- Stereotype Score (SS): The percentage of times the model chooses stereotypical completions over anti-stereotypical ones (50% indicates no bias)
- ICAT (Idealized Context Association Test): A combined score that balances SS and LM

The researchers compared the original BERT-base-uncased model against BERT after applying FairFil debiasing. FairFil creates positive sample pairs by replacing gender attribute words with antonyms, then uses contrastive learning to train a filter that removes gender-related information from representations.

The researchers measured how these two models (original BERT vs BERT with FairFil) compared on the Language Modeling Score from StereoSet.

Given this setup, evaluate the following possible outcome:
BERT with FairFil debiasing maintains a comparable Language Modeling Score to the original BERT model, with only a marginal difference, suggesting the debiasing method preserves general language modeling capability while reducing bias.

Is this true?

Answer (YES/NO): NO